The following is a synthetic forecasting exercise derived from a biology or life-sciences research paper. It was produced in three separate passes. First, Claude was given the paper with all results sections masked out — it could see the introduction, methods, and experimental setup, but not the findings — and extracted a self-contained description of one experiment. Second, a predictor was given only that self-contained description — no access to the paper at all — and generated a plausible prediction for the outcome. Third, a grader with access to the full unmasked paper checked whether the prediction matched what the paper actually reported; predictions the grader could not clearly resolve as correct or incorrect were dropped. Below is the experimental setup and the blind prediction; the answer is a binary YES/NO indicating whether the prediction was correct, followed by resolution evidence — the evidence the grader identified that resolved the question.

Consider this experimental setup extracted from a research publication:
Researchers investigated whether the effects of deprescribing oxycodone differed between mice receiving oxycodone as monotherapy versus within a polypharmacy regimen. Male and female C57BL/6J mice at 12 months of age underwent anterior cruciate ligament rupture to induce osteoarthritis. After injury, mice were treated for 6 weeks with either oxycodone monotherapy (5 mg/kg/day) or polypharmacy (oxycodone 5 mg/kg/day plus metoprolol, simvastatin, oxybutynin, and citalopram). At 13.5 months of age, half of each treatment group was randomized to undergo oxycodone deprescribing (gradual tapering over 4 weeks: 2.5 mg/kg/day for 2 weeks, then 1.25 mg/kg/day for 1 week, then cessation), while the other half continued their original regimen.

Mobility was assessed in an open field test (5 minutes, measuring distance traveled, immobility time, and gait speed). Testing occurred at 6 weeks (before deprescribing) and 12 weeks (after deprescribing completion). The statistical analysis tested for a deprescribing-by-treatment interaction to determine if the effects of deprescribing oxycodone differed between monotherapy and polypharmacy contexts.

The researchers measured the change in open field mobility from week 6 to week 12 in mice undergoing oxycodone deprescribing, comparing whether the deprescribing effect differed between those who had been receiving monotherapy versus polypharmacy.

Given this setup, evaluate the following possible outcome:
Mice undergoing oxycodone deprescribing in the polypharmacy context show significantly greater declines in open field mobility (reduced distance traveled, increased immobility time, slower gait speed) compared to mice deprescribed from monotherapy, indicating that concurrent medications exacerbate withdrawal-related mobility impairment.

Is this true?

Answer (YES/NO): NO